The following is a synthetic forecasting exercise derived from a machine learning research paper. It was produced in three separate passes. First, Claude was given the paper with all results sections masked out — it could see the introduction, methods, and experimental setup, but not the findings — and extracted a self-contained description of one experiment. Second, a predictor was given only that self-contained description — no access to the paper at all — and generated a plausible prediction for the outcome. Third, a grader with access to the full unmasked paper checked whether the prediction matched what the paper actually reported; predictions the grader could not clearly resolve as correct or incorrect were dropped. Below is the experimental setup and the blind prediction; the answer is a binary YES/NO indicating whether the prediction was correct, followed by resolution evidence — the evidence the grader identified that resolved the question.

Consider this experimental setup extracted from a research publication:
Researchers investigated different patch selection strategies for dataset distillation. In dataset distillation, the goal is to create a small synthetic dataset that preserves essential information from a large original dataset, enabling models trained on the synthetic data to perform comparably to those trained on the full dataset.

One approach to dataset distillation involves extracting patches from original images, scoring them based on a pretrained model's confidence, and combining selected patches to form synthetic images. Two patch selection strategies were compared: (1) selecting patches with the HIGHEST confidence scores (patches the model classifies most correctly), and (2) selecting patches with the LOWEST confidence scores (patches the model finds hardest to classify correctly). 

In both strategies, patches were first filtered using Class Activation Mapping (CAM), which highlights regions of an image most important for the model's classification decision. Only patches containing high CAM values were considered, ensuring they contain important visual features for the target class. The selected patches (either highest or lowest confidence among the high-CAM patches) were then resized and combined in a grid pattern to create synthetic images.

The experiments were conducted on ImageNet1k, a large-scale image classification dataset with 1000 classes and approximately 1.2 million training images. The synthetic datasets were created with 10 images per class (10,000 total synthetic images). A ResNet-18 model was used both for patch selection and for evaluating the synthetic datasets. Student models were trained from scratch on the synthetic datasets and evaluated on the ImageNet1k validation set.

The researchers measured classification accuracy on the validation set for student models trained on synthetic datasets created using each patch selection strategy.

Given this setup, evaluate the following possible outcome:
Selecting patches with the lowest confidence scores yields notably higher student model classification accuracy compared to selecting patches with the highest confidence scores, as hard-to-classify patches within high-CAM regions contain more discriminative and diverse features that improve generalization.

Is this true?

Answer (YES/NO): NO